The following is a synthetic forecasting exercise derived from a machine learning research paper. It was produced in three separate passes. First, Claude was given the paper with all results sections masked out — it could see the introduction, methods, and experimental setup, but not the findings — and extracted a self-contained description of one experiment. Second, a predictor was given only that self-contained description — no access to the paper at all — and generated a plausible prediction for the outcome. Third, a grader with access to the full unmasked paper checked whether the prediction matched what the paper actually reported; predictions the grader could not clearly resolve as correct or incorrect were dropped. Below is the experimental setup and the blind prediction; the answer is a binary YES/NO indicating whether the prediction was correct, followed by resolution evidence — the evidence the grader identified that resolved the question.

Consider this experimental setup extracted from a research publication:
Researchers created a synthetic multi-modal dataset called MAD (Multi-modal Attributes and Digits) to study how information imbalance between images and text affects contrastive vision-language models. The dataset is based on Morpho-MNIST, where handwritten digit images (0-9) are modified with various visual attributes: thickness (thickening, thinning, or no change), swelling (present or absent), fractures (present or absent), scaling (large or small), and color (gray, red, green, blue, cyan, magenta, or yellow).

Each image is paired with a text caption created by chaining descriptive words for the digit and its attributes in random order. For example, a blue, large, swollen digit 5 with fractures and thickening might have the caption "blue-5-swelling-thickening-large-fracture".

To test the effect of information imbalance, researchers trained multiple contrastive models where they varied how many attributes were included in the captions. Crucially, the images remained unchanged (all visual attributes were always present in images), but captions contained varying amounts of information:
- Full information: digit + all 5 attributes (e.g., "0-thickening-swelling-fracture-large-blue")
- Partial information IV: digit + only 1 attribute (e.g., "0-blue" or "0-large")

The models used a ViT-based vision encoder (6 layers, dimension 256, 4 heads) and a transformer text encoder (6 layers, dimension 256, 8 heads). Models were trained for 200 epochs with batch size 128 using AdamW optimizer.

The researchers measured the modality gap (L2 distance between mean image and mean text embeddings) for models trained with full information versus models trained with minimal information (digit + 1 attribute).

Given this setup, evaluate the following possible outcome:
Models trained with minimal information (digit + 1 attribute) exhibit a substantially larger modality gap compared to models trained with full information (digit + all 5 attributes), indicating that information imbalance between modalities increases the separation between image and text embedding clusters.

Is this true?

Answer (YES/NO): YES